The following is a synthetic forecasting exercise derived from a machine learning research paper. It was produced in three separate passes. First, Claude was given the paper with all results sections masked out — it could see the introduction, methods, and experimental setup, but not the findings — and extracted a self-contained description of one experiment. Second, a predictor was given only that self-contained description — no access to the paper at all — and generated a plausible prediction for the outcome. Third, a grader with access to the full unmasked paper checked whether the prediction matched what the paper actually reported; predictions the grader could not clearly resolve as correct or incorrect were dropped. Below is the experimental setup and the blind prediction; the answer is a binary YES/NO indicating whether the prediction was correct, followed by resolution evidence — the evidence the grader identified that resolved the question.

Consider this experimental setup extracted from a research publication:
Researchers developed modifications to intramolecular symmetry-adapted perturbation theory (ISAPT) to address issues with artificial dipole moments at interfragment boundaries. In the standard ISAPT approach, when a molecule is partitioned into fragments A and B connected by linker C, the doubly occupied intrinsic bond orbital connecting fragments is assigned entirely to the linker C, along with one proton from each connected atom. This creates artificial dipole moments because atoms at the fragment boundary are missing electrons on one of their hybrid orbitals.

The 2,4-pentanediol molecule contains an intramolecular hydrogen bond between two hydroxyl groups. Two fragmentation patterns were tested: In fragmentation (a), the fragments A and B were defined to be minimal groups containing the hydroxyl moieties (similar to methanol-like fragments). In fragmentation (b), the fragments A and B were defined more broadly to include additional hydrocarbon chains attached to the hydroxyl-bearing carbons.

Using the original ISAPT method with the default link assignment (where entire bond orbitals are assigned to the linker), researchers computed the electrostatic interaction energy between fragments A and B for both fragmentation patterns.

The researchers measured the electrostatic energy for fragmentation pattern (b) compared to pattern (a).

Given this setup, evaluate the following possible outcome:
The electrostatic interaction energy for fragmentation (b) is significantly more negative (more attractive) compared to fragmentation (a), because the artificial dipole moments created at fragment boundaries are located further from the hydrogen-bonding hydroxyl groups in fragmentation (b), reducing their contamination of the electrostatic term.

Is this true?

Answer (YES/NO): NO